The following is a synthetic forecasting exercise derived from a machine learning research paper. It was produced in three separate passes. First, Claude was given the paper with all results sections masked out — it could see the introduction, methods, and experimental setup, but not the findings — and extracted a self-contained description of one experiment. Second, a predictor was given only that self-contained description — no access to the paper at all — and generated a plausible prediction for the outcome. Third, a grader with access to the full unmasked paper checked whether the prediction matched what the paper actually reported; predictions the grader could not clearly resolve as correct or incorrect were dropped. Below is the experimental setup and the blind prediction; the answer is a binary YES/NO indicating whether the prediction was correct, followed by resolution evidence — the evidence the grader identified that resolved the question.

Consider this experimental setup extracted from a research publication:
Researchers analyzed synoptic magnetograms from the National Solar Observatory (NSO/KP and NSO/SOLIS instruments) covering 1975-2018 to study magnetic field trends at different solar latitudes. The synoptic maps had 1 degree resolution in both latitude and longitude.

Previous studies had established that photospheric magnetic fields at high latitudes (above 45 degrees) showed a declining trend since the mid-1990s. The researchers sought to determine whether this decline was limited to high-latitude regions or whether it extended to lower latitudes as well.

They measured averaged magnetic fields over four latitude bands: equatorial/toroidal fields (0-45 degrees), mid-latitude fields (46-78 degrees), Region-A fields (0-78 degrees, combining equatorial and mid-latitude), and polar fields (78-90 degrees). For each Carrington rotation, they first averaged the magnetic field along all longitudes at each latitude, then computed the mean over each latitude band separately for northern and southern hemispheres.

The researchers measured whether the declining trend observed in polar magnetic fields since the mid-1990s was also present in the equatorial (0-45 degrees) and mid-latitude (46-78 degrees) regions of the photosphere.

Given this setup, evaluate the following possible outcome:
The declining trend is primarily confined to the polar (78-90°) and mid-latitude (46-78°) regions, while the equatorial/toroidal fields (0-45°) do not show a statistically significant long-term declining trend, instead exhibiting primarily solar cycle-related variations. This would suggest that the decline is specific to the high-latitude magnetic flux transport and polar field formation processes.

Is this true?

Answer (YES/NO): NO